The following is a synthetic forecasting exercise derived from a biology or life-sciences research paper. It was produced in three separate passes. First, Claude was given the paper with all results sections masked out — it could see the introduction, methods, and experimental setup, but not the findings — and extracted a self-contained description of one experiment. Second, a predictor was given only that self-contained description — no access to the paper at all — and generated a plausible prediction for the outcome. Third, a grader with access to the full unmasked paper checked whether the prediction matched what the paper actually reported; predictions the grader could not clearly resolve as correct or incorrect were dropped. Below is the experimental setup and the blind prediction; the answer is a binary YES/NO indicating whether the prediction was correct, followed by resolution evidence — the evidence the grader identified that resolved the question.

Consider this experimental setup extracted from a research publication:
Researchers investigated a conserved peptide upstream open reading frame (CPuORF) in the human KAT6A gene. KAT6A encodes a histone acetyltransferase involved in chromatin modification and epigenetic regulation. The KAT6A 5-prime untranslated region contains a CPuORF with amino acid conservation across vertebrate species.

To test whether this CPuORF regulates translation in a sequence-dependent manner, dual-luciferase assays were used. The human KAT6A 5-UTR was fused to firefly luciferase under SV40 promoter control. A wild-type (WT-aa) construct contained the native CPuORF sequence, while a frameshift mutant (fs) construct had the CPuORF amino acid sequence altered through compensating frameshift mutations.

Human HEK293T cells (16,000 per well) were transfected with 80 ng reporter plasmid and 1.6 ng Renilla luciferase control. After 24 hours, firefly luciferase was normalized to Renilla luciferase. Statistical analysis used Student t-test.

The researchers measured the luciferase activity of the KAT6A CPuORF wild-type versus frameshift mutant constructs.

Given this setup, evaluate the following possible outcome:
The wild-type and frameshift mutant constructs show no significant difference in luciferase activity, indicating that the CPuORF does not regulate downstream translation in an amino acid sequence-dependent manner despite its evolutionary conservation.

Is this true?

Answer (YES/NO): NO